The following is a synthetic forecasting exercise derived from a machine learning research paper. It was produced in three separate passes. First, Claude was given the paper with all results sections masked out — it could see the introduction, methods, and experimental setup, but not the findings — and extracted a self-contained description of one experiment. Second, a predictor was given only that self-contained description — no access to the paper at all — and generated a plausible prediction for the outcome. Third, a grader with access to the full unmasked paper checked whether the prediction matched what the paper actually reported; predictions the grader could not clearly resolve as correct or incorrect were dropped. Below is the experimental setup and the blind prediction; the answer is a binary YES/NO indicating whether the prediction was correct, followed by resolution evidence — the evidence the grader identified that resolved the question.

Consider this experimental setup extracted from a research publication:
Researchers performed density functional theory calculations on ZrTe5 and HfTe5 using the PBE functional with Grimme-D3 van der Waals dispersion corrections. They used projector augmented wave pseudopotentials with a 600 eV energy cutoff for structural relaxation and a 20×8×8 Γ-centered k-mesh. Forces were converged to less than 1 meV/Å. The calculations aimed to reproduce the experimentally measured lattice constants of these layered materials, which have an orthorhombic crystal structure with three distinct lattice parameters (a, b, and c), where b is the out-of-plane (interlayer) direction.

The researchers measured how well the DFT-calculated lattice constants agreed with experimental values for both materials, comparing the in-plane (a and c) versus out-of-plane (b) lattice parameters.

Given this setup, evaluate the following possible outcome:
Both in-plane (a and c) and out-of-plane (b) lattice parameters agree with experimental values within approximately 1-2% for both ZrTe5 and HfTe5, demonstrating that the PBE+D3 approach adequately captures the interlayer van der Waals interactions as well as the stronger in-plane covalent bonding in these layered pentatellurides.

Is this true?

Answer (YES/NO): YES